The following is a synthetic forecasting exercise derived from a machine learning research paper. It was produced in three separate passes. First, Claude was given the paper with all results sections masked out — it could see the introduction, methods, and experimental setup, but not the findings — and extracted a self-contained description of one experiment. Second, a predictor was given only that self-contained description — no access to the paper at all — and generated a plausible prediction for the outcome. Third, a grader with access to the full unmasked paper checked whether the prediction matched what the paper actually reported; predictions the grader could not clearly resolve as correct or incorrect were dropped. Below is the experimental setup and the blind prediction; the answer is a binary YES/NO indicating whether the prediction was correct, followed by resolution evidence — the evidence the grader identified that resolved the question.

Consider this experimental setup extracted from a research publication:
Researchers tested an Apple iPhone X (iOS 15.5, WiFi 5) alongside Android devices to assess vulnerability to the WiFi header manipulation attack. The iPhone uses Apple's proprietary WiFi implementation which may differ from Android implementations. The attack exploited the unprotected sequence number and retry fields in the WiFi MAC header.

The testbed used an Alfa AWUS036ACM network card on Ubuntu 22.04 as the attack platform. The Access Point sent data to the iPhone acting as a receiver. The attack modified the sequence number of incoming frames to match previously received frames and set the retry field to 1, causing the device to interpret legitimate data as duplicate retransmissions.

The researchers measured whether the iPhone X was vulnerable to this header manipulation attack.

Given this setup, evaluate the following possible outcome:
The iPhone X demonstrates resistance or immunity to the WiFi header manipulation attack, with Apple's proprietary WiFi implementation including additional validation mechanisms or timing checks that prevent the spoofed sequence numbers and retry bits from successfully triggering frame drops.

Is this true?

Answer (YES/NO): NO